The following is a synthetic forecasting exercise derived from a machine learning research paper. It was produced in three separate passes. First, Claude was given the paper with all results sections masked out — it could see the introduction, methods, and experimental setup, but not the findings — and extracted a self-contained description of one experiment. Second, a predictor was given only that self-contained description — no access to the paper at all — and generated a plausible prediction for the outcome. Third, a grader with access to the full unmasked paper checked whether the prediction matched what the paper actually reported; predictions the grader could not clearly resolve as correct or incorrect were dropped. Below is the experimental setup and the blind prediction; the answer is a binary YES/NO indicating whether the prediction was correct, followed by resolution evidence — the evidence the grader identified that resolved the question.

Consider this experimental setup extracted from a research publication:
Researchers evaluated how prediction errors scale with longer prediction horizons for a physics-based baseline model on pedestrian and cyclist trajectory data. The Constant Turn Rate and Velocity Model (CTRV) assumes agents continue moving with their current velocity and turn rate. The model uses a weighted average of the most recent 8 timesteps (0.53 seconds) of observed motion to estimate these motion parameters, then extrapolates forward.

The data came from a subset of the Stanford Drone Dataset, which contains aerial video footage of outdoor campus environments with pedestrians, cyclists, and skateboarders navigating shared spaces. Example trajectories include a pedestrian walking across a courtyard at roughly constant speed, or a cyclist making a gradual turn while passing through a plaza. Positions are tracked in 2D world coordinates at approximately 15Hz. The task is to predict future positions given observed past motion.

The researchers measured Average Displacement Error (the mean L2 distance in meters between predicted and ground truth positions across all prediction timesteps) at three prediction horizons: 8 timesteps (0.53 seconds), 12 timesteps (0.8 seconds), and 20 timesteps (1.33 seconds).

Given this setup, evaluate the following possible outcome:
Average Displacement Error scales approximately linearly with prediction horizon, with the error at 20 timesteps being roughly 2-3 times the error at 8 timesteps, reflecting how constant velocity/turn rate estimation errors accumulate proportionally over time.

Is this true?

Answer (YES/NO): YES